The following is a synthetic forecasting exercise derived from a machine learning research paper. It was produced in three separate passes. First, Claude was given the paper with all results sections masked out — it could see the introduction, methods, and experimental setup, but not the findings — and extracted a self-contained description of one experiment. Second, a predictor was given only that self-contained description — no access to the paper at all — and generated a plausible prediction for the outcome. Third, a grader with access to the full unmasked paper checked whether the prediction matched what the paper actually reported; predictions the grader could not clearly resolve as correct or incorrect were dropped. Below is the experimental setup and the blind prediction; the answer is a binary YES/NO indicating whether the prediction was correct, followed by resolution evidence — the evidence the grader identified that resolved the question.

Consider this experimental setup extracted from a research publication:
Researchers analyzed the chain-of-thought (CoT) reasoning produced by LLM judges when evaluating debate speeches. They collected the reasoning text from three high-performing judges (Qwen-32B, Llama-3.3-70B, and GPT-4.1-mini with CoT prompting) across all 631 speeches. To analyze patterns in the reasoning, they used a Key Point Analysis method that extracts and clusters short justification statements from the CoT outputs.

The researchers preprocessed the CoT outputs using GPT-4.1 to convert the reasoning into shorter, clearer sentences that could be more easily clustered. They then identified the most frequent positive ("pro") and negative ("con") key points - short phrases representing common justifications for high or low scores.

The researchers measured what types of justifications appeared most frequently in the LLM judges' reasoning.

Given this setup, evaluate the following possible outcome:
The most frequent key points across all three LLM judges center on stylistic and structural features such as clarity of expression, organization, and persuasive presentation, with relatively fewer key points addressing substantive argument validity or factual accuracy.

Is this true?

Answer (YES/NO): NO